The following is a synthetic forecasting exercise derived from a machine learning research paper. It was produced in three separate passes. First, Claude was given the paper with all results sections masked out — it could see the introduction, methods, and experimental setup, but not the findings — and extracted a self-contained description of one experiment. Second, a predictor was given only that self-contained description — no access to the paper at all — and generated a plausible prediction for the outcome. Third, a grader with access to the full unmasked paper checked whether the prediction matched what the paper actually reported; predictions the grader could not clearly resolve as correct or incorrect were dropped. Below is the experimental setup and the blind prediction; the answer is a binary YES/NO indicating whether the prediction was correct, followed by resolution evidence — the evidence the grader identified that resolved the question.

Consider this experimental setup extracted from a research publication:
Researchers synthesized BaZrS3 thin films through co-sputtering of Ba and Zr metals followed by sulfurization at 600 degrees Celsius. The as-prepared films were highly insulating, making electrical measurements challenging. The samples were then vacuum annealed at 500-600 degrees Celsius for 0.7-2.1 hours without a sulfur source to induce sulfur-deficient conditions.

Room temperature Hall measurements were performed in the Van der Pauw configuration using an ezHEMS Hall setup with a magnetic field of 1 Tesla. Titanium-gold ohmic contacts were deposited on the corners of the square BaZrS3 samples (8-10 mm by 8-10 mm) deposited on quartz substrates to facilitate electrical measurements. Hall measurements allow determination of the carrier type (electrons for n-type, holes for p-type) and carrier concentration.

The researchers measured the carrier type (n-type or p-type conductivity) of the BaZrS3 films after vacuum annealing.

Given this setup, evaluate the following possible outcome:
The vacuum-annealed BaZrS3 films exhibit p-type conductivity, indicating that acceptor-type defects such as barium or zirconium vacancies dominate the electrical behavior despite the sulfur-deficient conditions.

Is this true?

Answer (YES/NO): NO